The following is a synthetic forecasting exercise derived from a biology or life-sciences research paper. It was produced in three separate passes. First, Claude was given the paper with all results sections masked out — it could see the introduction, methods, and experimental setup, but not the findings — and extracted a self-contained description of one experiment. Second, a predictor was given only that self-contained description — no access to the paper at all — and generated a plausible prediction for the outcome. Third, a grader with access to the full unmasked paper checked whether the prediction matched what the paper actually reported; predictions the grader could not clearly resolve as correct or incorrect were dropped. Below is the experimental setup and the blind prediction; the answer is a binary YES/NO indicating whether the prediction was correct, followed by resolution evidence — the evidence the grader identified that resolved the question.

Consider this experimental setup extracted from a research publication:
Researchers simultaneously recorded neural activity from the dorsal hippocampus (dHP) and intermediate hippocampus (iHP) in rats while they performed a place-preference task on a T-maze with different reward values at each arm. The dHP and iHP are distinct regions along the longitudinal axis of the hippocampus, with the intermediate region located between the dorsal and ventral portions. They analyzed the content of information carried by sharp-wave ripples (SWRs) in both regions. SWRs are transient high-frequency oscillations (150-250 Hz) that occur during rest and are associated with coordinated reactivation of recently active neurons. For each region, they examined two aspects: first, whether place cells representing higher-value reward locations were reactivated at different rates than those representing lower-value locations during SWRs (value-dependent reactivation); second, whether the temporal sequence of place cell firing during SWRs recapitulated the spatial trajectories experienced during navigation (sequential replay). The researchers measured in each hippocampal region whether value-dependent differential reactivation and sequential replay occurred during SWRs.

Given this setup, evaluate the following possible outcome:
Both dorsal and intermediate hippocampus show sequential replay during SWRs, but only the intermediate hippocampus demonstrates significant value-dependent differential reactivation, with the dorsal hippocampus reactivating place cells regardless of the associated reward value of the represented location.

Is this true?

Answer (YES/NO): NO